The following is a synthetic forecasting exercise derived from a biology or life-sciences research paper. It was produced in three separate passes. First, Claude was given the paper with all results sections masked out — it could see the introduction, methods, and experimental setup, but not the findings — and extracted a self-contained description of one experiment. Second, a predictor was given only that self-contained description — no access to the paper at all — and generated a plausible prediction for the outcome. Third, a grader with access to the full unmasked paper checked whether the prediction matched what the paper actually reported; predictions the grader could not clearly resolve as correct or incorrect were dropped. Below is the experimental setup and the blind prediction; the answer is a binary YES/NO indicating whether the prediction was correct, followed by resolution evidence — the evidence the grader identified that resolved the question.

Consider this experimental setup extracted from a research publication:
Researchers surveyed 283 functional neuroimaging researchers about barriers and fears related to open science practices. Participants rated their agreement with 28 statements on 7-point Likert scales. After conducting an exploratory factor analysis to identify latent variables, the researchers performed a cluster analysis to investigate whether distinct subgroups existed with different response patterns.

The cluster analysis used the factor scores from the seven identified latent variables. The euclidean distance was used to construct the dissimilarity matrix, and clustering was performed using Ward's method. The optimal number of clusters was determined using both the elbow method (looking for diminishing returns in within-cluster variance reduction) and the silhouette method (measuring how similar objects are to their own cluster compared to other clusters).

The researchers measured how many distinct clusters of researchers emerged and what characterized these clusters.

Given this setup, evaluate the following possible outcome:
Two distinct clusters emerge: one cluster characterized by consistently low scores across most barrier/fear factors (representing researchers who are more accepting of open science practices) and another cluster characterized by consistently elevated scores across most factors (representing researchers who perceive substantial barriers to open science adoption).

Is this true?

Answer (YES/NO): YES